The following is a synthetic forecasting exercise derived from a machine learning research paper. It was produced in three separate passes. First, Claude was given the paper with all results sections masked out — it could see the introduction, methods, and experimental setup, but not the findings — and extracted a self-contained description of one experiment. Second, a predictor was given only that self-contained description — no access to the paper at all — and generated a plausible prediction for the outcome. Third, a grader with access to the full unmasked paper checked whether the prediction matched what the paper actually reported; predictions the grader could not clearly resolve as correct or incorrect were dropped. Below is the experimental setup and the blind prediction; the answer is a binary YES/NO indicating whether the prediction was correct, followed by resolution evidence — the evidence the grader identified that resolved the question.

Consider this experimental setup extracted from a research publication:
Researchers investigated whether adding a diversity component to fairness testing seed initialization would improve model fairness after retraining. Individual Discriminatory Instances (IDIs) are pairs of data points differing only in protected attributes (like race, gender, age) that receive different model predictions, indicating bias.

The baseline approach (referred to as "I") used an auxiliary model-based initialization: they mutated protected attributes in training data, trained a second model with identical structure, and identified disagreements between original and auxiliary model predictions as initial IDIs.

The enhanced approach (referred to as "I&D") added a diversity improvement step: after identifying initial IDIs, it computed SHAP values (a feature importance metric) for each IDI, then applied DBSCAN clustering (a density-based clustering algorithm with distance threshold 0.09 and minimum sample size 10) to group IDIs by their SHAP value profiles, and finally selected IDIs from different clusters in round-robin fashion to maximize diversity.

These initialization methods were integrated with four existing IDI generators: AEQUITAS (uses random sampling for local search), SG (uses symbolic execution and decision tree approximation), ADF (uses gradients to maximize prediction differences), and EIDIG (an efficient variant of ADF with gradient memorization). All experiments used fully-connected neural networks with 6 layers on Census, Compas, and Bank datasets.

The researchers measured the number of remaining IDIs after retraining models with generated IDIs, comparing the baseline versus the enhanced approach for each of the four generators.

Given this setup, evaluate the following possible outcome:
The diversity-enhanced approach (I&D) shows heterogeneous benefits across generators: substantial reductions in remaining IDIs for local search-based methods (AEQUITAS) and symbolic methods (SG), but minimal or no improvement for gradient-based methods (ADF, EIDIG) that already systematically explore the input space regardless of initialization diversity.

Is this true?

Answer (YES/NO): NO